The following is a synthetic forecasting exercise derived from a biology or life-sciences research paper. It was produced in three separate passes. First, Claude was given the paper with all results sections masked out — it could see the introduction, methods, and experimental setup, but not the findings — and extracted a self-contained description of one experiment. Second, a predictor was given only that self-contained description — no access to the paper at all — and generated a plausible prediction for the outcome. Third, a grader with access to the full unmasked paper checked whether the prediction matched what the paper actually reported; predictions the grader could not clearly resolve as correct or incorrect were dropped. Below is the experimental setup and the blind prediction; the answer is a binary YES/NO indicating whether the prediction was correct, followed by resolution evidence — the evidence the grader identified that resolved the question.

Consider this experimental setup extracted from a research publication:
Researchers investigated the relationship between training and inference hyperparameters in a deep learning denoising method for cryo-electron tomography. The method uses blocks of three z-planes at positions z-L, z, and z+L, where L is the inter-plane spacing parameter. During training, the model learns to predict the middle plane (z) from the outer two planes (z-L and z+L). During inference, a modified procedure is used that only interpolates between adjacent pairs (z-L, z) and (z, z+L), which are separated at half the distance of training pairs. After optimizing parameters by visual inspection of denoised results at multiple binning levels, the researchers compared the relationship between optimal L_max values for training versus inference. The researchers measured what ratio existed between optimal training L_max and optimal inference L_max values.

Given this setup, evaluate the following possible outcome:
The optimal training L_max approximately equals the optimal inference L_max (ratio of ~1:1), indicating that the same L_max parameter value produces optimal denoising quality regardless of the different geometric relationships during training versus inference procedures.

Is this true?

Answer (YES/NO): NO